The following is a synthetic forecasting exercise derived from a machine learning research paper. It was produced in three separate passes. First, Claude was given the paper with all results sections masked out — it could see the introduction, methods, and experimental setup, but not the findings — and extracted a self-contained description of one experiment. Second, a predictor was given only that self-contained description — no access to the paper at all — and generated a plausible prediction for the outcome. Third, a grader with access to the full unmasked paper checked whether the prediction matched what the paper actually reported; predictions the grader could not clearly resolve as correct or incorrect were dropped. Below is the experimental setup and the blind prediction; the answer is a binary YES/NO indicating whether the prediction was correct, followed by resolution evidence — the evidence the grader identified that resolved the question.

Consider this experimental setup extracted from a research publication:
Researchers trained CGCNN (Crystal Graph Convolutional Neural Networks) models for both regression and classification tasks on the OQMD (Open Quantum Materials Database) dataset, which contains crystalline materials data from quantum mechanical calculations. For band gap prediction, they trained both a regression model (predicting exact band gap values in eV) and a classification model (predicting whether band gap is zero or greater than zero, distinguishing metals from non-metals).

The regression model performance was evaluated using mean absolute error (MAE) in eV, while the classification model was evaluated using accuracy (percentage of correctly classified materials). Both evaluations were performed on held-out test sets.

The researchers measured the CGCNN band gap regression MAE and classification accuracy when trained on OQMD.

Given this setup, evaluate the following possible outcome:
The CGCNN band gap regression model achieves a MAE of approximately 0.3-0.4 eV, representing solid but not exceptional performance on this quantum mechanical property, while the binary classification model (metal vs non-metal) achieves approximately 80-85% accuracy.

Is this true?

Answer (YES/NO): NO